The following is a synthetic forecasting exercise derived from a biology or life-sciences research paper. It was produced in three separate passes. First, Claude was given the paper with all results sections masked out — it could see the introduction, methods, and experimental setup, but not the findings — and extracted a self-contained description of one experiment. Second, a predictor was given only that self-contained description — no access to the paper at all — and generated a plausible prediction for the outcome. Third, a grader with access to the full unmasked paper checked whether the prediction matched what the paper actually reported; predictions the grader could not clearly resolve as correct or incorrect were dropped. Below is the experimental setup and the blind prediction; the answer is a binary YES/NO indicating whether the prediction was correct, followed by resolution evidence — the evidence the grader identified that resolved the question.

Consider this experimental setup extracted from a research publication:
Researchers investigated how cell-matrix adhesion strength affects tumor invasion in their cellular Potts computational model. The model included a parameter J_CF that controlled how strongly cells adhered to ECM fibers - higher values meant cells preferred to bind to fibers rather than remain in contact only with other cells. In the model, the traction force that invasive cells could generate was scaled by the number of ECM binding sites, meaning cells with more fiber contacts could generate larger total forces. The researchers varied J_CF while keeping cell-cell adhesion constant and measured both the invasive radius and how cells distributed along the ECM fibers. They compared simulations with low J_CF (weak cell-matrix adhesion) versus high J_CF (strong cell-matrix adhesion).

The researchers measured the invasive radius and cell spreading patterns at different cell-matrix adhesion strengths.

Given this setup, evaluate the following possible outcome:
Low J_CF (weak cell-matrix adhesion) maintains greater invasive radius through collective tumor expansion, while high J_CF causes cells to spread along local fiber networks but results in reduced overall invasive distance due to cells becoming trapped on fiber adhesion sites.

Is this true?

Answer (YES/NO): NO